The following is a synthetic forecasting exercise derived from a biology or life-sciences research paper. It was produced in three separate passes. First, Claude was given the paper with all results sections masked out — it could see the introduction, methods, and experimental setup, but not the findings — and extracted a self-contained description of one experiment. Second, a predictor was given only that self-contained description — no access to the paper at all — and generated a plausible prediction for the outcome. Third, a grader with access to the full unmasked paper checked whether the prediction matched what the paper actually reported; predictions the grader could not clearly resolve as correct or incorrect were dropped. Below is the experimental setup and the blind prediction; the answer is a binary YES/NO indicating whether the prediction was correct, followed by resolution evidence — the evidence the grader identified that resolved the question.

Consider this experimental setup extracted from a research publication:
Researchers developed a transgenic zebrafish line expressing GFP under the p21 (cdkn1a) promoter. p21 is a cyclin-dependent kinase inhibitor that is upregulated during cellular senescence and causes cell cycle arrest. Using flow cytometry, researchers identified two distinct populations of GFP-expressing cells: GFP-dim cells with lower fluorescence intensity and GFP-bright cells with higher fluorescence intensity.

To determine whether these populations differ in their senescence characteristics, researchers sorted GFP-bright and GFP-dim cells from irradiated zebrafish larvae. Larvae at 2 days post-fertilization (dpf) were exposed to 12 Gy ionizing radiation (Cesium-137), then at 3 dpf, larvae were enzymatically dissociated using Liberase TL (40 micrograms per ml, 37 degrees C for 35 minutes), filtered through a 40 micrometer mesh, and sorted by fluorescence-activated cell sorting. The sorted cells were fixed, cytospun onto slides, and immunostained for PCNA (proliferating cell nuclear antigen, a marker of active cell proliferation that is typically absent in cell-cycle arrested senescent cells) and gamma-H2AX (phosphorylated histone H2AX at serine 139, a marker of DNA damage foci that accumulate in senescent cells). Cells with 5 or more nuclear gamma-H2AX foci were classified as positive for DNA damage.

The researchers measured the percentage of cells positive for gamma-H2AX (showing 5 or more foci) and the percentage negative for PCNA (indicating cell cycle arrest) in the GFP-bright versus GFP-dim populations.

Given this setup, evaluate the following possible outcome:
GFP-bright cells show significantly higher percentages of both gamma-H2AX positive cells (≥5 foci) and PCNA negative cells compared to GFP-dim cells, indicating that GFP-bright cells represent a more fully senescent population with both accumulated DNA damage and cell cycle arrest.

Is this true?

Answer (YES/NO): YES